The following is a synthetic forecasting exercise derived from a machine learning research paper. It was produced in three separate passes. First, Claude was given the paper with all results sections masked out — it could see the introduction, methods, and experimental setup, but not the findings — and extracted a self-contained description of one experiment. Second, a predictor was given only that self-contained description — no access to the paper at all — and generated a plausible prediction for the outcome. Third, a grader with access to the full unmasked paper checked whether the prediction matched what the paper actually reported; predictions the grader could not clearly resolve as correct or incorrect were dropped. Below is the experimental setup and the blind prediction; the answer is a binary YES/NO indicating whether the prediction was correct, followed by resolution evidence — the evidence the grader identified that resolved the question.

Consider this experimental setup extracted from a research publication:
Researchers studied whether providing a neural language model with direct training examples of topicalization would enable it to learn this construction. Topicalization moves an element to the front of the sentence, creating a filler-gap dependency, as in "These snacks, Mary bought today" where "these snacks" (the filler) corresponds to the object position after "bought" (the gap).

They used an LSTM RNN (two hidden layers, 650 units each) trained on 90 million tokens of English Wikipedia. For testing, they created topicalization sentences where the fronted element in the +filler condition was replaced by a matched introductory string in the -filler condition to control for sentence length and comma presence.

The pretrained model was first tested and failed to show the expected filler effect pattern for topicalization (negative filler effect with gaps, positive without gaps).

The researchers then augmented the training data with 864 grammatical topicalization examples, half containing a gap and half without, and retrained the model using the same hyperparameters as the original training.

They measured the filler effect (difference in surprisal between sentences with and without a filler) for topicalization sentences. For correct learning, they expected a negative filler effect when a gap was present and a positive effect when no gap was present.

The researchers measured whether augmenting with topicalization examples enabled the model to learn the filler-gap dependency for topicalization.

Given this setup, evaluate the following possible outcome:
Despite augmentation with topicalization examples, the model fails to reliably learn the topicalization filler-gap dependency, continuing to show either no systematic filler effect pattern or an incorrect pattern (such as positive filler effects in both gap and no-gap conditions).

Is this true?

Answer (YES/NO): YES